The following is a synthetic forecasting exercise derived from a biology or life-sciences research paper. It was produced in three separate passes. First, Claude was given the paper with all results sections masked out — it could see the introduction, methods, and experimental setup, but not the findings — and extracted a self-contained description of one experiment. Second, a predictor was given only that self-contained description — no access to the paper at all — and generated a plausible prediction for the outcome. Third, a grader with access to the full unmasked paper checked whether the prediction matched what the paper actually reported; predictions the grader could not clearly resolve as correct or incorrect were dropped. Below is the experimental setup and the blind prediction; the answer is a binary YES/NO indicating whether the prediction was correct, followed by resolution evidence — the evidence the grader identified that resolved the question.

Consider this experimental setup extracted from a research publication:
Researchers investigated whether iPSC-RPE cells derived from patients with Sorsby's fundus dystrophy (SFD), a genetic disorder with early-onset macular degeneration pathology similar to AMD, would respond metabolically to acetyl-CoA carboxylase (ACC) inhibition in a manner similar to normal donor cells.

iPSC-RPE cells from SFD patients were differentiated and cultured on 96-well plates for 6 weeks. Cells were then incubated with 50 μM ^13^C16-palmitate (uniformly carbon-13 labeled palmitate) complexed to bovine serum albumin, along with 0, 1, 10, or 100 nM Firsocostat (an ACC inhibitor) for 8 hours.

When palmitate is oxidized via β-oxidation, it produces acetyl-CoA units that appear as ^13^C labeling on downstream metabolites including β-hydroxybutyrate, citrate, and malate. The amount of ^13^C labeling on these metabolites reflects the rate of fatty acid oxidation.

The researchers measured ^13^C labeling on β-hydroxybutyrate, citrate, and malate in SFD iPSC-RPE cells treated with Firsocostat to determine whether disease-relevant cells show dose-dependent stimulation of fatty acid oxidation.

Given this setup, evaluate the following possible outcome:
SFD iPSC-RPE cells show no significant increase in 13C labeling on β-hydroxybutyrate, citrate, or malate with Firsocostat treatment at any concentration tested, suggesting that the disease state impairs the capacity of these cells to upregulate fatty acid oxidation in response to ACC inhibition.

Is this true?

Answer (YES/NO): NO